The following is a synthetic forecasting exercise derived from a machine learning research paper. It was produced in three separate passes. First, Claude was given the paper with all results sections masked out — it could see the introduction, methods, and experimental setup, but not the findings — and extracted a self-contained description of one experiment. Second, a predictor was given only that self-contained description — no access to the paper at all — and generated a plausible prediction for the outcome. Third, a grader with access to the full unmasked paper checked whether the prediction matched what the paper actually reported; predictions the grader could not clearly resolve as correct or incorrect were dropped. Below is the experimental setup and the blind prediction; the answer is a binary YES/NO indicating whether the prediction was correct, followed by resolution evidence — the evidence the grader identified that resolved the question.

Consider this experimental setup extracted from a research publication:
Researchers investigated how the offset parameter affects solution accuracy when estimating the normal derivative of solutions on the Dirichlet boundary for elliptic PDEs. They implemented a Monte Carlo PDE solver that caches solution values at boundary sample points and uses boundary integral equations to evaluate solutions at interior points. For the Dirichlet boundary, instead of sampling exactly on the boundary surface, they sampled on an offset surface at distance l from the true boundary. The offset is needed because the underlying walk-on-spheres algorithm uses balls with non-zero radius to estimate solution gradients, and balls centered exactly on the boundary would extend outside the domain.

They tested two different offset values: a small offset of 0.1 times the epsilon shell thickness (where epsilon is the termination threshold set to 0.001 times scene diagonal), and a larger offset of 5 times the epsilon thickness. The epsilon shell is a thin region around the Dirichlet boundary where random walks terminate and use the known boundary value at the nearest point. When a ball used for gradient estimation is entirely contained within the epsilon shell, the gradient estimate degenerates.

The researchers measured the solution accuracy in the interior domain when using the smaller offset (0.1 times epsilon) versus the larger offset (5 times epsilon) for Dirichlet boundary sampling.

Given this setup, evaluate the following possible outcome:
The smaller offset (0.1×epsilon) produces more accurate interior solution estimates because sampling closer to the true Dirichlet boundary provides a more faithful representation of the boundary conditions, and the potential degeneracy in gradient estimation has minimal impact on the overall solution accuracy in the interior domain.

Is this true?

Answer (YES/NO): NO